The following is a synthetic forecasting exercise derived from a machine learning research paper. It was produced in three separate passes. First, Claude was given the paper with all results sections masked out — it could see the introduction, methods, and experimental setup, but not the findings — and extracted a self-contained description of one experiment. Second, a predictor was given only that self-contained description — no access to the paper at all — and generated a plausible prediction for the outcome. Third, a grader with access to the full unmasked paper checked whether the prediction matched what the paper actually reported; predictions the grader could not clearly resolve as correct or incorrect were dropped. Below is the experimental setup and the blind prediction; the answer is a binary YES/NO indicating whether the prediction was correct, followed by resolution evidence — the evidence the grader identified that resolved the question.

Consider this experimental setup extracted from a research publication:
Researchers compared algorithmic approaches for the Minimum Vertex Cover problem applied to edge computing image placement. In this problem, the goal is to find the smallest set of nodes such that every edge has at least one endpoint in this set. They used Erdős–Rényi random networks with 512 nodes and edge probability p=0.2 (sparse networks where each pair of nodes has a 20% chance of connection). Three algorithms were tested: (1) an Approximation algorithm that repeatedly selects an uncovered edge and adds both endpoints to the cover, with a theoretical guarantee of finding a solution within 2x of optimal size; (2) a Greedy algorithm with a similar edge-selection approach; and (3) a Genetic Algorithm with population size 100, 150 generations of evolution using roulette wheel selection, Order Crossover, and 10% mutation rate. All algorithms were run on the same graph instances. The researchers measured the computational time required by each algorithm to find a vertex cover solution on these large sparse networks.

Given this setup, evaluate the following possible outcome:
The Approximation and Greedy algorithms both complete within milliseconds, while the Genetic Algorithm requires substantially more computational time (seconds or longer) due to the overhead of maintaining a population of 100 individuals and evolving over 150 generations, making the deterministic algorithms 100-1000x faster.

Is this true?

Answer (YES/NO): NO